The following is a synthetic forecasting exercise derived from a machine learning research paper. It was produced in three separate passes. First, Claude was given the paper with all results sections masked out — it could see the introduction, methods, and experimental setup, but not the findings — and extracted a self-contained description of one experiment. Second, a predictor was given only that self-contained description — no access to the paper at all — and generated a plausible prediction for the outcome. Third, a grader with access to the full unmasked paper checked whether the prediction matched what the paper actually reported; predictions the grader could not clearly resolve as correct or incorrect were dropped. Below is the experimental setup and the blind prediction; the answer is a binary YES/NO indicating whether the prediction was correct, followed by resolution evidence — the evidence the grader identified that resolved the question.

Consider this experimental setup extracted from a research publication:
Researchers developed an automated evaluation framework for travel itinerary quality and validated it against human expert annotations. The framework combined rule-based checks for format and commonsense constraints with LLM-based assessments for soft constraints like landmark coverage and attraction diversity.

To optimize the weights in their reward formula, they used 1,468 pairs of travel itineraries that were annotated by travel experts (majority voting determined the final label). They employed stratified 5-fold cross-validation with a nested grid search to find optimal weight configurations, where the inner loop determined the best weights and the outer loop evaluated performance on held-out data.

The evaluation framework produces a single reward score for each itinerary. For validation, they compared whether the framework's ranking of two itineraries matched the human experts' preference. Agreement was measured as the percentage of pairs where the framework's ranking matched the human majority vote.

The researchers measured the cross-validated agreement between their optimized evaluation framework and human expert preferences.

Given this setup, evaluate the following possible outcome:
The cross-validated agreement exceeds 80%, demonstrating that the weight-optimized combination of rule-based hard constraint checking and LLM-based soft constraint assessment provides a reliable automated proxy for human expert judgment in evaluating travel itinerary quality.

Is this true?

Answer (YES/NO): NO